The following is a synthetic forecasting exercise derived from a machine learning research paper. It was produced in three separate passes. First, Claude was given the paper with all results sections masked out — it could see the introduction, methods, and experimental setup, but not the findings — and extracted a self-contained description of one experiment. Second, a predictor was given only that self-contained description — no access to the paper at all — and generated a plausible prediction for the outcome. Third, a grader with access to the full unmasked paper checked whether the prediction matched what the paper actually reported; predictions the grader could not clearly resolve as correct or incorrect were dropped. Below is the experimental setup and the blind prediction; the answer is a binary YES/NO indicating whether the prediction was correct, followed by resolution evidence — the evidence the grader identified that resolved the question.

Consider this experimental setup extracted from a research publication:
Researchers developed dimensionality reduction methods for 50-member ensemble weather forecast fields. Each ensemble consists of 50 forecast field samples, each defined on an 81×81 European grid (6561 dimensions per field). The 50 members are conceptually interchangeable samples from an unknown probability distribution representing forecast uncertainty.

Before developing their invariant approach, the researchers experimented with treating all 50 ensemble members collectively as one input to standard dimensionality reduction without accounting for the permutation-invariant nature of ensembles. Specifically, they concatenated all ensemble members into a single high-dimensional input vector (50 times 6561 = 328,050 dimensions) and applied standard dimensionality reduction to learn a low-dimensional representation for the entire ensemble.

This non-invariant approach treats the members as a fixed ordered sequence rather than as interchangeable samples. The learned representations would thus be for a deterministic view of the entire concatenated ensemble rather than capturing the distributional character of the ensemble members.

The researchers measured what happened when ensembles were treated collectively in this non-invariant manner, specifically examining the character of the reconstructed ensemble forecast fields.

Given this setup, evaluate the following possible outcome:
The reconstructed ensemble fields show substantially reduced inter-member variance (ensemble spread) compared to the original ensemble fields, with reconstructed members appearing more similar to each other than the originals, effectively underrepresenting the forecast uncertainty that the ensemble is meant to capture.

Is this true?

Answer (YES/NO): YES